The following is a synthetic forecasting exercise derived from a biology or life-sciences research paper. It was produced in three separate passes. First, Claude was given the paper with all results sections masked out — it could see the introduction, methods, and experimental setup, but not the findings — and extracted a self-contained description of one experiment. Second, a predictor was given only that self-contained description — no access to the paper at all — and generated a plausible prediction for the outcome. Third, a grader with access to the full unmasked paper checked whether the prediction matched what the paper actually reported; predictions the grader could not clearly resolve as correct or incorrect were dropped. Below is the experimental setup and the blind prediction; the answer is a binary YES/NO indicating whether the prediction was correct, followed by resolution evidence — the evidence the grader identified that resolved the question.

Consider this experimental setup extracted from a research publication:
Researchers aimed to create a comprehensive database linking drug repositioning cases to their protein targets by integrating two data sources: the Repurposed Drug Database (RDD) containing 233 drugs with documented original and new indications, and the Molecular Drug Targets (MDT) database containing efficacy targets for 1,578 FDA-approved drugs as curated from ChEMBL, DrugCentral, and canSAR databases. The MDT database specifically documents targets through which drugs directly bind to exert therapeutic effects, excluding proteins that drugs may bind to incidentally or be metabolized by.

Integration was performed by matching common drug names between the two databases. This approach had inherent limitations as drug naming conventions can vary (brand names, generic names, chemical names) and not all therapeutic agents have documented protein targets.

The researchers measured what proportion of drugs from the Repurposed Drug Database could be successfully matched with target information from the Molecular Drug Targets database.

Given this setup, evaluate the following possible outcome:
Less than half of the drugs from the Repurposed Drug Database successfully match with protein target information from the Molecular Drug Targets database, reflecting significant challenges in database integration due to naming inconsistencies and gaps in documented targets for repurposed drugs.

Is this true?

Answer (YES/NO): NO